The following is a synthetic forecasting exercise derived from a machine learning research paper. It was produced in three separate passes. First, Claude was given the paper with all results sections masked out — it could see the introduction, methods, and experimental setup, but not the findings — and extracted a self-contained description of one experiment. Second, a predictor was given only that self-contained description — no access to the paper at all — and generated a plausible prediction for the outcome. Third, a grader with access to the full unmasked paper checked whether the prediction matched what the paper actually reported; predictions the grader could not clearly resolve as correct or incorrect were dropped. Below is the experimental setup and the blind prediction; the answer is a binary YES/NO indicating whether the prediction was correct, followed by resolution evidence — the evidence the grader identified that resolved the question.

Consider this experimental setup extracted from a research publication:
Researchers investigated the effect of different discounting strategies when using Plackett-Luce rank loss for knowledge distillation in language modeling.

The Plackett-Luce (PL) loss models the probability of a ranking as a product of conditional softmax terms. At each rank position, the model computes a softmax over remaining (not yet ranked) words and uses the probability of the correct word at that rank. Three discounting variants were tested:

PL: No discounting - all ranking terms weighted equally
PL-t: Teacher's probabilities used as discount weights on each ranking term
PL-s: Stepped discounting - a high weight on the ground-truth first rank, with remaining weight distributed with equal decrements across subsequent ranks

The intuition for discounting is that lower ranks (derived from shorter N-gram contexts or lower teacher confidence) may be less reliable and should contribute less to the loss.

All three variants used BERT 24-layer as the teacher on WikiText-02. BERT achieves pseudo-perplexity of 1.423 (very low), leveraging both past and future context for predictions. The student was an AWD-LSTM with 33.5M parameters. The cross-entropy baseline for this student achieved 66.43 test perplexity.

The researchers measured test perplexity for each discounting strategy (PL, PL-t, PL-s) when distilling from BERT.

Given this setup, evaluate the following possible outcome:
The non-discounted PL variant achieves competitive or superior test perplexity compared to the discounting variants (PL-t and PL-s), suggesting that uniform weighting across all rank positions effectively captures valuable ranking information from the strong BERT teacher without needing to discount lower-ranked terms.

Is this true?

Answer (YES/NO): NO